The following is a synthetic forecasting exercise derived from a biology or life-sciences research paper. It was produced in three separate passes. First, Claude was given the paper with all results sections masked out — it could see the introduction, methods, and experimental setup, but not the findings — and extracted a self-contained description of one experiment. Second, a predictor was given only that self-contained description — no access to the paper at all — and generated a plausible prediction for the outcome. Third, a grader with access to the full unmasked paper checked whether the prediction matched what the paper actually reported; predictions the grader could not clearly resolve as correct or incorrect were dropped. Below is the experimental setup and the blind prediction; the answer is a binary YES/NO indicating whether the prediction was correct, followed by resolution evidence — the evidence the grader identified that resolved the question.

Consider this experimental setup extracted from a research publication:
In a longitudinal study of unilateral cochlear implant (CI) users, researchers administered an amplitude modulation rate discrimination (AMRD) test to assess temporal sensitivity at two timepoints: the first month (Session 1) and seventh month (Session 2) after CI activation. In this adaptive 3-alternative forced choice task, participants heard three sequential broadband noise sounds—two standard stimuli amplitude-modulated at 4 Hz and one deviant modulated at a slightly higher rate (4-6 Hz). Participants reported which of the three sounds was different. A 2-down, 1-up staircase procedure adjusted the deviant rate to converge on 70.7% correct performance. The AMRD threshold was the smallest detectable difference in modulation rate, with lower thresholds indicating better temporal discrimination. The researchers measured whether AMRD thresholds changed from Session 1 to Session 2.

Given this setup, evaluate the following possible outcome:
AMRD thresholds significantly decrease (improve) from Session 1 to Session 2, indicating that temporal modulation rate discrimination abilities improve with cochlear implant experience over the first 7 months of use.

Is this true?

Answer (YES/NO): YES